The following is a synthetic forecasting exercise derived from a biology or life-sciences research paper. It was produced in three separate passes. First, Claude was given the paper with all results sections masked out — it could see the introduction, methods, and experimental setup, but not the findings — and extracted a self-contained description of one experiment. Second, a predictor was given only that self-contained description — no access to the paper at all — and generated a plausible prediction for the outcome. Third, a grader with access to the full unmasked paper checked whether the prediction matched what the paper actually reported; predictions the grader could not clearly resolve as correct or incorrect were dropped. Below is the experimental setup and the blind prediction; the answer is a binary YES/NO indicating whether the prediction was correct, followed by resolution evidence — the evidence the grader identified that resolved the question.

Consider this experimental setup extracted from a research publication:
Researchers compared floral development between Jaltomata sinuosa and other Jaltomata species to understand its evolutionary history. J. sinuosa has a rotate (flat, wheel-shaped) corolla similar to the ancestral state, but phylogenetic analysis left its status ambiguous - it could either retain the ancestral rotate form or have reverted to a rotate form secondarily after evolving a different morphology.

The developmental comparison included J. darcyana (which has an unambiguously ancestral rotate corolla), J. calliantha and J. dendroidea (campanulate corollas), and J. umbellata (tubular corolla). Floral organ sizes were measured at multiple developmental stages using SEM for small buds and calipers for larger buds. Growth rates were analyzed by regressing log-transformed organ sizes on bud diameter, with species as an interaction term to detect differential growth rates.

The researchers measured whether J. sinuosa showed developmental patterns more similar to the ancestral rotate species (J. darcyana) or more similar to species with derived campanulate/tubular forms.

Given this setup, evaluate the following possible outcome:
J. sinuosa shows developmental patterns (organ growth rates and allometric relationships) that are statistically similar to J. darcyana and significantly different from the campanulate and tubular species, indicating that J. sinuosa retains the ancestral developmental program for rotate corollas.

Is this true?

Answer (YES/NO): YES